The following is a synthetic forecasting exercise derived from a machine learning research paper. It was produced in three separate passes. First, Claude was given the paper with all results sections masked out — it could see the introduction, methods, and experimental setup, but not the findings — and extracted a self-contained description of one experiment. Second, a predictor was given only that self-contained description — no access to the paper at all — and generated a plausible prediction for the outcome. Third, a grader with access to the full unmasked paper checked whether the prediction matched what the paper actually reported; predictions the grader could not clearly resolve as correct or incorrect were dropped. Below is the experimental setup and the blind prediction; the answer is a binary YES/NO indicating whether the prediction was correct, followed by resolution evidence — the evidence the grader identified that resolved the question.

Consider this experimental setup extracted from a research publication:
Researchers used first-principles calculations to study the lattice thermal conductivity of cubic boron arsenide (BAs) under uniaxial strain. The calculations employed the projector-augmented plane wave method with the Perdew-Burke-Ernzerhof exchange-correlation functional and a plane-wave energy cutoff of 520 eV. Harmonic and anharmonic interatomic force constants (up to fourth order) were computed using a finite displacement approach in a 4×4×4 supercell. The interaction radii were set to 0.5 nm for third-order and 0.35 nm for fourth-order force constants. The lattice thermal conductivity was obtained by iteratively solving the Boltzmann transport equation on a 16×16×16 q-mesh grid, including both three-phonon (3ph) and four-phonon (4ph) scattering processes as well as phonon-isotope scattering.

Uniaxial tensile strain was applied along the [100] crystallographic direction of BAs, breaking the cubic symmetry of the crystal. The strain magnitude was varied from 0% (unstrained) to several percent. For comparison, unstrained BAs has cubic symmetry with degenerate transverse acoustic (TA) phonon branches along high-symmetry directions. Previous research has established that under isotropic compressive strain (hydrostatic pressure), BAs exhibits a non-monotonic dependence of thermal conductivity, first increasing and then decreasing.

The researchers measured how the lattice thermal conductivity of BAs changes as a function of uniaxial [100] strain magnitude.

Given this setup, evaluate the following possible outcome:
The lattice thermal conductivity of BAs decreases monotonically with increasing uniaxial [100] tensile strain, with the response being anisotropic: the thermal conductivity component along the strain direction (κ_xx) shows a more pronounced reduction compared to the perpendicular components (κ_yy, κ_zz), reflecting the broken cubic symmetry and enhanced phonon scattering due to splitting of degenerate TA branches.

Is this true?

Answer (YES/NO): NO